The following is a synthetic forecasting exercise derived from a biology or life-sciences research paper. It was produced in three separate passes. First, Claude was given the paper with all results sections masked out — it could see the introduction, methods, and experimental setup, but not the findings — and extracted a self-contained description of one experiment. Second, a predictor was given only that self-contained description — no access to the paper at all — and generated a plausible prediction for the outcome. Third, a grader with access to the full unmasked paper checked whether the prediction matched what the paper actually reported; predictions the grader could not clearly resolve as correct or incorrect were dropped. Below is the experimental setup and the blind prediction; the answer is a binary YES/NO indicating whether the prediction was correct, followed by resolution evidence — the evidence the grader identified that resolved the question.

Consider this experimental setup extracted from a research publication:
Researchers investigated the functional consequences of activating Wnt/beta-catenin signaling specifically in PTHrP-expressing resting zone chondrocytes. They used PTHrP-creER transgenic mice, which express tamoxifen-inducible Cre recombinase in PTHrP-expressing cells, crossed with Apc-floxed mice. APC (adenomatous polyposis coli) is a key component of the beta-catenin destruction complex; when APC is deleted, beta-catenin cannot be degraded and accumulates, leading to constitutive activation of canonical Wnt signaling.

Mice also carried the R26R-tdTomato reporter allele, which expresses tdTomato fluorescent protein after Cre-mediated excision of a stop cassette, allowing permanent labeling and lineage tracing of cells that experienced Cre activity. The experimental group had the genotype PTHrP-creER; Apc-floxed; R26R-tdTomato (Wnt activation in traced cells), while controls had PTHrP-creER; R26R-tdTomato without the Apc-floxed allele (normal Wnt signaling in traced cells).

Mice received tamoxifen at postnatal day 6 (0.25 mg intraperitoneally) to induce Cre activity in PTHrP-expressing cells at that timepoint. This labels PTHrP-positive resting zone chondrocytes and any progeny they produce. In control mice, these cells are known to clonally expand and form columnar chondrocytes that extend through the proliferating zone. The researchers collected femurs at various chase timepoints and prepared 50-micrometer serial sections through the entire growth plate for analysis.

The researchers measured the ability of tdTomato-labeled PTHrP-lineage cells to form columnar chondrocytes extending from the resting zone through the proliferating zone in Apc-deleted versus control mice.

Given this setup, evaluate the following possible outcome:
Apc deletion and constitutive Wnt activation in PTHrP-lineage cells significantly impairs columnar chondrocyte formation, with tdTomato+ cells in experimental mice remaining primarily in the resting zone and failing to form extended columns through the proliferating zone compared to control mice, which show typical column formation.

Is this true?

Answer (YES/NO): NO